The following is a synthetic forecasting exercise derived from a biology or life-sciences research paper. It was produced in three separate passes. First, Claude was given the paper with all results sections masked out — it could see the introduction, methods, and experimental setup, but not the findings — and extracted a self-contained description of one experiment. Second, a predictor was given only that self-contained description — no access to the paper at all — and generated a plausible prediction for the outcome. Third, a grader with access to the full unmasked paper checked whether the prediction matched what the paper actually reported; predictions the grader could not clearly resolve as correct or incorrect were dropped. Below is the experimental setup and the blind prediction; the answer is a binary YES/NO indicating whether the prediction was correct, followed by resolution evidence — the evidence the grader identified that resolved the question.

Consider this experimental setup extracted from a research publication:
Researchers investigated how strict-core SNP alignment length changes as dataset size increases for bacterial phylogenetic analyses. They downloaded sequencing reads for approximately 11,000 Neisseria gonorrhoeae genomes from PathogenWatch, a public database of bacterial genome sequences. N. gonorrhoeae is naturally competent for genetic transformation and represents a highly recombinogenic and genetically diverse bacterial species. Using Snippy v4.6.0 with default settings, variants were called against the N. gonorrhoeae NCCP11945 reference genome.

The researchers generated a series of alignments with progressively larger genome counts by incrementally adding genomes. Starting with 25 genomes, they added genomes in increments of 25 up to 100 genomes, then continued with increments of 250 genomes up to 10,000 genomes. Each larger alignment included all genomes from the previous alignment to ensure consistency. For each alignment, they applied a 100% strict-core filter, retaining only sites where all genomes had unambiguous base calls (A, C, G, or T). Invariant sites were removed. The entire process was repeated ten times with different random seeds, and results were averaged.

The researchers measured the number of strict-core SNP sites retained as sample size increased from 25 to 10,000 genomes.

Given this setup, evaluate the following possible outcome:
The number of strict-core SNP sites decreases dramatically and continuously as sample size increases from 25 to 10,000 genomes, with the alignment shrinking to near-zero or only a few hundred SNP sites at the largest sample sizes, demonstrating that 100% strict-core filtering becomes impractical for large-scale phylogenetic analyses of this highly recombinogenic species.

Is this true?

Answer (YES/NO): NO